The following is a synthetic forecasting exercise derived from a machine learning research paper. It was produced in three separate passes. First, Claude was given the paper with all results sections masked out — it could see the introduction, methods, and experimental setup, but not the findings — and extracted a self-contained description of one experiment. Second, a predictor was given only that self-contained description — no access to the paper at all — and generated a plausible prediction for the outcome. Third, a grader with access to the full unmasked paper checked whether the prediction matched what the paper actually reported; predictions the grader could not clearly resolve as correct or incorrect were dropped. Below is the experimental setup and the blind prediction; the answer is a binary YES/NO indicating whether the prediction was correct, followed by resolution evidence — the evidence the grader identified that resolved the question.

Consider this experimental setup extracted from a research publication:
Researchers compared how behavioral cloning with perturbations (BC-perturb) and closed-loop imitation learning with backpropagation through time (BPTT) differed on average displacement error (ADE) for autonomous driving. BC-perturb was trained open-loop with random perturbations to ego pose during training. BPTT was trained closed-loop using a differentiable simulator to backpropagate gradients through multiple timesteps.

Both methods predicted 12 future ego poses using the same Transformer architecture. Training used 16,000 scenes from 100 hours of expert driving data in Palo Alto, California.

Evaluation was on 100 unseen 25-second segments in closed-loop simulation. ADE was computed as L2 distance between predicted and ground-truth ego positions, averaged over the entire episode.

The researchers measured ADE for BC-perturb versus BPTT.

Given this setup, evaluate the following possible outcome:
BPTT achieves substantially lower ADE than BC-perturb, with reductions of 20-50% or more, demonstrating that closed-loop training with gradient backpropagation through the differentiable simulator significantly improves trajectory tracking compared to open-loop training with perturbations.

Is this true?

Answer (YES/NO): NO